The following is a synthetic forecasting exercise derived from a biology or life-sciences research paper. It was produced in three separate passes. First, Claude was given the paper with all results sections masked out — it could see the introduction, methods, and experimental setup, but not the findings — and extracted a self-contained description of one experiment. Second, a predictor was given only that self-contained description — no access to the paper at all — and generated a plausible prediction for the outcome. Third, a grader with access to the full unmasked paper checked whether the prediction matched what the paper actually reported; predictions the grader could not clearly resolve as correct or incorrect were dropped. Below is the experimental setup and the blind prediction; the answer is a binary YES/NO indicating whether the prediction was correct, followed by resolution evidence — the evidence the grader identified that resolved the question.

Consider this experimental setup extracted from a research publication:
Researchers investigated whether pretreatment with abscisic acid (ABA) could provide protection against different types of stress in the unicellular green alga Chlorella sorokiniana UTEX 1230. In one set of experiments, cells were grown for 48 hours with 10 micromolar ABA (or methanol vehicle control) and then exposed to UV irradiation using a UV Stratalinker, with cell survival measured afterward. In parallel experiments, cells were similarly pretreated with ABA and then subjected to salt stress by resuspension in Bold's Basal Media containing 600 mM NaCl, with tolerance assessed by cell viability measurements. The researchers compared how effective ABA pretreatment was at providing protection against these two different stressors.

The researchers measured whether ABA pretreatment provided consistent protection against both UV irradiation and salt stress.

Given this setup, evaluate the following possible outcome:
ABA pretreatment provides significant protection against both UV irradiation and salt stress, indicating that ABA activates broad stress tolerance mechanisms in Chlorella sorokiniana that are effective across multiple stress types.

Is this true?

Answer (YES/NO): NO